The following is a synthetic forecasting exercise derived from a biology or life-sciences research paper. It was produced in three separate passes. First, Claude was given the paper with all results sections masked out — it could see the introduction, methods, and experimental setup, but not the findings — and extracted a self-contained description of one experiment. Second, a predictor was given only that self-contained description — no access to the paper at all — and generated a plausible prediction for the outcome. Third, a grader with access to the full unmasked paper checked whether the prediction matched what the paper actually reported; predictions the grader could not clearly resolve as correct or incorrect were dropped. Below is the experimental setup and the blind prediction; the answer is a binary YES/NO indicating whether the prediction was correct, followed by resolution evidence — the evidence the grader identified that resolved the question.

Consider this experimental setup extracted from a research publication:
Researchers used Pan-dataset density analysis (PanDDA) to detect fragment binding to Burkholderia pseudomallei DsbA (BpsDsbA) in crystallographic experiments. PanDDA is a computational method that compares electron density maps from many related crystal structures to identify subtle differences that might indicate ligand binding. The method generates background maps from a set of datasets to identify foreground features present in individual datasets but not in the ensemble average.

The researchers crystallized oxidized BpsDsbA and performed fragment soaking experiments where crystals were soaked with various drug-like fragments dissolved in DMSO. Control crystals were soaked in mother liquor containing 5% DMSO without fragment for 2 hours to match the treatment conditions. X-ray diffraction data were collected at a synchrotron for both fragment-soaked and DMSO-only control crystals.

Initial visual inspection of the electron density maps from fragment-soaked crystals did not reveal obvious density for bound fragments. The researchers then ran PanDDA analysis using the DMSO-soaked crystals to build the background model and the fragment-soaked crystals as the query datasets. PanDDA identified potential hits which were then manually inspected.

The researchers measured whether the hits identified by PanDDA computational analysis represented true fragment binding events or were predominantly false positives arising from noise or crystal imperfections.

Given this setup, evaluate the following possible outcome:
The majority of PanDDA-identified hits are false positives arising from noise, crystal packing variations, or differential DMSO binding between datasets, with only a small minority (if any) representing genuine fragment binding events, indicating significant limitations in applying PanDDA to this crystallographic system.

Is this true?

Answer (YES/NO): NO